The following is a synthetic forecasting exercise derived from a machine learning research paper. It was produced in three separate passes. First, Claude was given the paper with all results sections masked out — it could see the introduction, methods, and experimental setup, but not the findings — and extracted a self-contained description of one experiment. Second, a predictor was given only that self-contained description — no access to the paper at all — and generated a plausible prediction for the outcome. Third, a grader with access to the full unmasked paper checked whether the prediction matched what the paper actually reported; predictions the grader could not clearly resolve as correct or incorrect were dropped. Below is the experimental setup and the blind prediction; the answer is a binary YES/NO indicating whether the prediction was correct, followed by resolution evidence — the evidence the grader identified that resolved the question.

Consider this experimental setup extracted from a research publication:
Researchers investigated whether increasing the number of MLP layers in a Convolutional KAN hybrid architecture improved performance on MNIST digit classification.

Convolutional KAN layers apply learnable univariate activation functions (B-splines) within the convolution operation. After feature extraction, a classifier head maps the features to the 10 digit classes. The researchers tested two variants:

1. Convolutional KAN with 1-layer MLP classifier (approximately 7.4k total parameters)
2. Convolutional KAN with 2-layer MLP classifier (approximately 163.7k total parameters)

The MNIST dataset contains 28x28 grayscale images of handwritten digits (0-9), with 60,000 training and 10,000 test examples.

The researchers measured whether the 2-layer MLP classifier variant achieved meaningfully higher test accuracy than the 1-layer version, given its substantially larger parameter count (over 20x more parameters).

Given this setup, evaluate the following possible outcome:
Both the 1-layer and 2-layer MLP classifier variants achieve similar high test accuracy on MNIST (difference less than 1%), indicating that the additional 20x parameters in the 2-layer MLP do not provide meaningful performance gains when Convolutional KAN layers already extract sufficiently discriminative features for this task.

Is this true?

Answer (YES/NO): YES